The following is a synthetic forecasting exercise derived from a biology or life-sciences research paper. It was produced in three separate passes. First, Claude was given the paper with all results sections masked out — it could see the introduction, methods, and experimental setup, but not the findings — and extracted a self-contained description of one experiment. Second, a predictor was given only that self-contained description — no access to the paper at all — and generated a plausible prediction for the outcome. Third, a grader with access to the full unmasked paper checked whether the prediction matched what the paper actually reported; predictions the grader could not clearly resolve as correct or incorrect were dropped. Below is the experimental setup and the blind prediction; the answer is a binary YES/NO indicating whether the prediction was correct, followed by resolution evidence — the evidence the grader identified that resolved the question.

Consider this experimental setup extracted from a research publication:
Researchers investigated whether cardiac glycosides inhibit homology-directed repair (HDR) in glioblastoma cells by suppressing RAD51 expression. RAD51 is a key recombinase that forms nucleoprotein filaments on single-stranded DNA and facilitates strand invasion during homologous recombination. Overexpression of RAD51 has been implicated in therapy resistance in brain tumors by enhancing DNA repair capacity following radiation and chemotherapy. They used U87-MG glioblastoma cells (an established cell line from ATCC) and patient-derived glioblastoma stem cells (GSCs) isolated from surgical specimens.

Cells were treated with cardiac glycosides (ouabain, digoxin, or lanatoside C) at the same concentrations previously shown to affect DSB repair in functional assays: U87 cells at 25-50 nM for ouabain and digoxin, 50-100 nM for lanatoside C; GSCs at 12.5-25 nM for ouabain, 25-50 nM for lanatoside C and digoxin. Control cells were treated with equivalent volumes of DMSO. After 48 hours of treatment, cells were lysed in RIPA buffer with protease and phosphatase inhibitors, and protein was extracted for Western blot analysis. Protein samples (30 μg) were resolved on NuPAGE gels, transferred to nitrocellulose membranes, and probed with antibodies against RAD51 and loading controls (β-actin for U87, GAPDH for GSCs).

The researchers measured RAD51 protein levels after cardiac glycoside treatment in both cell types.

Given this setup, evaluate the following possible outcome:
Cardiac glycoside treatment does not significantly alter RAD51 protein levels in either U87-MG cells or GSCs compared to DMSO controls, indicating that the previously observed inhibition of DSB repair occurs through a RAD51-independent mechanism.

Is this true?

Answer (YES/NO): NO